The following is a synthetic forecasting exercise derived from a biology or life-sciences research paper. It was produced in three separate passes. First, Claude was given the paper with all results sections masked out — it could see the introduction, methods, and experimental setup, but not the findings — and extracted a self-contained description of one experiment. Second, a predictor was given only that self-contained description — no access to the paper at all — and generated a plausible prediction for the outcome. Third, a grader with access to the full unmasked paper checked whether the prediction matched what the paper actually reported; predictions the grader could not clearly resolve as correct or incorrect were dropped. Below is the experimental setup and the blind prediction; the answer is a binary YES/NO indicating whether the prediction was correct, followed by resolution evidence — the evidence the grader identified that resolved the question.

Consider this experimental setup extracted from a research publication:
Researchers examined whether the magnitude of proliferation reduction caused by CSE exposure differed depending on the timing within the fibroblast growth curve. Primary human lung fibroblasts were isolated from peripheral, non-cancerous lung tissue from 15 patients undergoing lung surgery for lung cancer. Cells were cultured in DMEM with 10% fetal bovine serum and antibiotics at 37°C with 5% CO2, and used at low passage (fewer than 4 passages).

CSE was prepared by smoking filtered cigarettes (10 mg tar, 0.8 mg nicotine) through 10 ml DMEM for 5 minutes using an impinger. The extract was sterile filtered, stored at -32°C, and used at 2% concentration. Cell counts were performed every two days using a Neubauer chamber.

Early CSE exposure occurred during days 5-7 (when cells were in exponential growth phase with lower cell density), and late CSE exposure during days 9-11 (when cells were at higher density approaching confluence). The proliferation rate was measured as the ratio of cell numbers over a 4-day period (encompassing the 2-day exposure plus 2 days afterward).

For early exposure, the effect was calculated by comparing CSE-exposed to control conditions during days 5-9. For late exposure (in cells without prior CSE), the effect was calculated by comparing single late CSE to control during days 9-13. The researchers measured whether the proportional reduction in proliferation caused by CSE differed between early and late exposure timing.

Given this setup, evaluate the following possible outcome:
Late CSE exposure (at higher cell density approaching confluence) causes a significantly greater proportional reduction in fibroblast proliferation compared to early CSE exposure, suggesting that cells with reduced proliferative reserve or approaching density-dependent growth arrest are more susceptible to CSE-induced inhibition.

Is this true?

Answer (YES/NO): NO